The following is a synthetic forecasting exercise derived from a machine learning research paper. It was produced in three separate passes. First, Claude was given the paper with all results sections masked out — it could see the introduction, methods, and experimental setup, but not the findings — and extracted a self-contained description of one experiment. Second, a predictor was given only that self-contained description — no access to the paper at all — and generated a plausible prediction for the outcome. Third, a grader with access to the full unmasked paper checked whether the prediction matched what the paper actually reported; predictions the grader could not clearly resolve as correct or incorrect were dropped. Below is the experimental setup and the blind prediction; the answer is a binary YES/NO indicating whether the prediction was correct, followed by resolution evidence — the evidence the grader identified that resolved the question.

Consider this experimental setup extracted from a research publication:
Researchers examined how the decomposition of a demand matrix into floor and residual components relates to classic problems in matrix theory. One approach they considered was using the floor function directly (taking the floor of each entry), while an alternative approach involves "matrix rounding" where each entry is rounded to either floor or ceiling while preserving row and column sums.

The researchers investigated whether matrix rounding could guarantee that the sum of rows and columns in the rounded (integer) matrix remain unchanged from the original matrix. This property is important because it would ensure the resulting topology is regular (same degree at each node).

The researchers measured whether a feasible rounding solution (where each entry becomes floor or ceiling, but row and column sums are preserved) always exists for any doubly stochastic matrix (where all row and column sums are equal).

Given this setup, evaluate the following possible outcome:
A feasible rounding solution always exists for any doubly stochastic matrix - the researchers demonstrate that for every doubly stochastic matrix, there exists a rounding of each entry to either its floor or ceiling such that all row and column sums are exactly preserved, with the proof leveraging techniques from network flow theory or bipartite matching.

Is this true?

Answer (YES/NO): NO